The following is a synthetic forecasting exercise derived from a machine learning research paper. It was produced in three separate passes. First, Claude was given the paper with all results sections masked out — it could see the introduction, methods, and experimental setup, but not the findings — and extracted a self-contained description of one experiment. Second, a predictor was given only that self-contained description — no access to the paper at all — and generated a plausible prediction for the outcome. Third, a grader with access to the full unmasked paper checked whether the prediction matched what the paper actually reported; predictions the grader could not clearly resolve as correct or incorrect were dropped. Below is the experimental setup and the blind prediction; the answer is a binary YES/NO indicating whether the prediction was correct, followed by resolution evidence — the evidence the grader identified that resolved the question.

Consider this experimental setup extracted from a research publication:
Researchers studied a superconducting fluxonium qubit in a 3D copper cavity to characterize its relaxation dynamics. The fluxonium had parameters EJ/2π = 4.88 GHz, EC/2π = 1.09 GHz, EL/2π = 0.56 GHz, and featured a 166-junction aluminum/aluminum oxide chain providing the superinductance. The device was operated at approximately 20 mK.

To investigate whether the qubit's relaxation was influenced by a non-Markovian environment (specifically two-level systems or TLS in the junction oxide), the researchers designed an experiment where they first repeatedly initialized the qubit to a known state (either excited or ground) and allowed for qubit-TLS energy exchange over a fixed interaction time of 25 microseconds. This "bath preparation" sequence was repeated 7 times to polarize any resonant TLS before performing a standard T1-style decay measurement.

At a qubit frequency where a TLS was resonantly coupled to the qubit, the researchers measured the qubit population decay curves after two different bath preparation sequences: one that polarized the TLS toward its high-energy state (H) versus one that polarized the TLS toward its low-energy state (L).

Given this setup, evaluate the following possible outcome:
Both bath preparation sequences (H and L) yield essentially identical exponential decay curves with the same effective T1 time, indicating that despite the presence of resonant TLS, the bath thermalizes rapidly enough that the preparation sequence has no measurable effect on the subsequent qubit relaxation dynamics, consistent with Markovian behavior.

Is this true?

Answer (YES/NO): NO